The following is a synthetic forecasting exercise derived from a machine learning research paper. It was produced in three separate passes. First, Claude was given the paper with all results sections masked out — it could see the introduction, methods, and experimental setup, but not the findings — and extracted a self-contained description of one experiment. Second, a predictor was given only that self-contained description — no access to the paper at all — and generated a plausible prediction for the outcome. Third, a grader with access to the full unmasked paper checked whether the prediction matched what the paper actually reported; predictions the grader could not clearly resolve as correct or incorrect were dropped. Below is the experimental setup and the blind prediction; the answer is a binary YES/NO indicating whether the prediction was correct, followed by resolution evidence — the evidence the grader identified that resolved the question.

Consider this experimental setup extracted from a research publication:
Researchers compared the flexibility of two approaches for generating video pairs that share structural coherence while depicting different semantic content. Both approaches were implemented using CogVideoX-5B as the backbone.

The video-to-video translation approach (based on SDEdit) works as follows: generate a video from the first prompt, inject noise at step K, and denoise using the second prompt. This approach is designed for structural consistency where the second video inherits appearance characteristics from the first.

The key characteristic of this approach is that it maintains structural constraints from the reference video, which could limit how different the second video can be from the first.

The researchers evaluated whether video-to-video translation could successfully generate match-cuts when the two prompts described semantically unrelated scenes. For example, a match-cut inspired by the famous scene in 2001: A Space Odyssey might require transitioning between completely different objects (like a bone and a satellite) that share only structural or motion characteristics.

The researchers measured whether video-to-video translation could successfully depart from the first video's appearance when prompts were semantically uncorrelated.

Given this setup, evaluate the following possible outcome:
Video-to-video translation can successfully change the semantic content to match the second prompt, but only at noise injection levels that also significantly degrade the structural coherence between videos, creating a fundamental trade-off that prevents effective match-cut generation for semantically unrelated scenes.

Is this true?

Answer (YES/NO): NO